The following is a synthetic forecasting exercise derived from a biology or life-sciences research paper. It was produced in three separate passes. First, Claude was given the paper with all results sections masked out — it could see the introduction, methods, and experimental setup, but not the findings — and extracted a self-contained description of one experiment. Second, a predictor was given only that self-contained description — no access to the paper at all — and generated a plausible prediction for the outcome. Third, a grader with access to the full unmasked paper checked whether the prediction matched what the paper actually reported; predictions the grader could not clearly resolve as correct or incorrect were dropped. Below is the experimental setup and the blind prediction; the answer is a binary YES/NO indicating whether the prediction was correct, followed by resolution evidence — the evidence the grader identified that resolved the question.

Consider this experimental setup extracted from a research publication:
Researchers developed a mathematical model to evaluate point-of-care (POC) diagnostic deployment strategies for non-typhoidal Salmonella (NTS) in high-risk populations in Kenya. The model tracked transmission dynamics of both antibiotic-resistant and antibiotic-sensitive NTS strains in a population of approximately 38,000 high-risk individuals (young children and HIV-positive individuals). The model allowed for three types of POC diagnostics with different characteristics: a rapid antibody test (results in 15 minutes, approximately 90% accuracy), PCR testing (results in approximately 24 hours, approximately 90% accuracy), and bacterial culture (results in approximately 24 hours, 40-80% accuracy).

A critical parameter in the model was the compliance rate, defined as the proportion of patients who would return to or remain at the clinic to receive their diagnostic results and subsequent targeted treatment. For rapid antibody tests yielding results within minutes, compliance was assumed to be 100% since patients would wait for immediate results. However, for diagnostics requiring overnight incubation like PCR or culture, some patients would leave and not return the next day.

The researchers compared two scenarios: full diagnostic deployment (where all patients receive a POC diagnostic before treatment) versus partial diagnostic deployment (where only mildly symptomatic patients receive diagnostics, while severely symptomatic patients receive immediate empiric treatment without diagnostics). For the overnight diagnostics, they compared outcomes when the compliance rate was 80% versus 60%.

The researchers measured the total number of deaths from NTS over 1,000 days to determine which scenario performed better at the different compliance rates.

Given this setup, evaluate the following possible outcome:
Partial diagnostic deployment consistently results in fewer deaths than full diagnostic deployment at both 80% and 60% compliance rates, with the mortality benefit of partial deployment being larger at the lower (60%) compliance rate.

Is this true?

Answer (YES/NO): NO